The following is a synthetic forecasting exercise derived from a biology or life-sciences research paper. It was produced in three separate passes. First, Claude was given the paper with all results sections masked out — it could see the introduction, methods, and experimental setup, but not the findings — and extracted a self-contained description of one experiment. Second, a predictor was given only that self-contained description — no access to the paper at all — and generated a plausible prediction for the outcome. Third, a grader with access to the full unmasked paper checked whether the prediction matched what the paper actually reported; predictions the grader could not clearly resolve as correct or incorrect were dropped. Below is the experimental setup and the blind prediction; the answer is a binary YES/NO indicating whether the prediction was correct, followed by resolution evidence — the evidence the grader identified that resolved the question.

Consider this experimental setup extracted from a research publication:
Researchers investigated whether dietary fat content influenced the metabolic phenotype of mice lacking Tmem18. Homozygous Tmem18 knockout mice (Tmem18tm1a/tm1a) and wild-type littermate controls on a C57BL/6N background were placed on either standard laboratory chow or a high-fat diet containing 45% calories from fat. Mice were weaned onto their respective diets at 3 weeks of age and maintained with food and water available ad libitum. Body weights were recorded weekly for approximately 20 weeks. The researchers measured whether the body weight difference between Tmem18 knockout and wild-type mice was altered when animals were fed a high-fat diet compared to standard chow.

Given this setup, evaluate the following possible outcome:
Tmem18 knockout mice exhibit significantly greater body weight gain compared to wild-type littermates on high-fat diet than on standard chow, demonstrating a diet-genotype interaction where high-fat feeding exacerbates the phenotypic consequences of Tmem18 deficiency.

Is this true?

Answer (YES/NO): YES